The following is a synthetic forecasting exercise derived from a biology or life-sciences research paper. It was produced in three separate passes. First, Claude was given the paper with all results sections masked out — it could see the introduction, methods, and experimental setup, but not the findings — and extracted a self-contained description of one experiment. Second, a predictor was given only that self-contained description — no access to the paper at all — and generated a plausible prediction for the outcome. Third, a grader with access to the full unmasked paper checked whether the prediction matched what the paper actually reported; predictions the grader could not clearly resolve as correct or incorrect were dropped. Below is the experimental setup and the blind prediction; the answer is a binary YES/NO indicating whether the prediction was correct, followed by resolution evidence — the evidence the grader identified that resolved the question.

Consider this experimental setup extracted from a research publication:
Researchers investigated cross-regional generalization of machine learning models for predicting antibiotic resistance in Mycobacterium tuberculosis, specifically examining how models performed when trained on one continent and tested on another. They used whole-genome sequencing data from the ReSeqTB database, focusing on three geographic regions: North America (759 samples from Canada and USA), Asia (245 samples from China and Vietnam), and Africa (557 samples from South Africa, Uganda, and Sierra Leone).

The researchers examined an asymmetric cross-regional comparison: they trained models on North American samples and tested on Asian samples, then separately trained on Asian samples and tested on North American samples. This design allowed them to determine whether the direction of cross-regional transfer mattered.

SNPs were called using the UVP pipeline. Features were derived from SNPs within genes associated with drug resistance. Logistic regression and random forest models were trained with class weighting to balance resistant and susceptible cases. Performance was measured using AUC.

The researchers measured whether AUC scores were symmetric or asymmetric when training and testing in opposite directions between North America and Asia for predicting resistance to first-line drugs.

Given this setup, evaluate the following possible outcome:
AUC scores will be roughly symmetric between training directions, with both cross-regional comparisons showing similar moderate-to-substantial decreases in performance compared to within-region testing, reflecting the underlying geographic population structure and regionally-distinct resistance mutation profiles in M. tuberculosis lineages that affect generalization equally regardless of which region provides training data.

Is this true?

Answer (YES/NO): NO